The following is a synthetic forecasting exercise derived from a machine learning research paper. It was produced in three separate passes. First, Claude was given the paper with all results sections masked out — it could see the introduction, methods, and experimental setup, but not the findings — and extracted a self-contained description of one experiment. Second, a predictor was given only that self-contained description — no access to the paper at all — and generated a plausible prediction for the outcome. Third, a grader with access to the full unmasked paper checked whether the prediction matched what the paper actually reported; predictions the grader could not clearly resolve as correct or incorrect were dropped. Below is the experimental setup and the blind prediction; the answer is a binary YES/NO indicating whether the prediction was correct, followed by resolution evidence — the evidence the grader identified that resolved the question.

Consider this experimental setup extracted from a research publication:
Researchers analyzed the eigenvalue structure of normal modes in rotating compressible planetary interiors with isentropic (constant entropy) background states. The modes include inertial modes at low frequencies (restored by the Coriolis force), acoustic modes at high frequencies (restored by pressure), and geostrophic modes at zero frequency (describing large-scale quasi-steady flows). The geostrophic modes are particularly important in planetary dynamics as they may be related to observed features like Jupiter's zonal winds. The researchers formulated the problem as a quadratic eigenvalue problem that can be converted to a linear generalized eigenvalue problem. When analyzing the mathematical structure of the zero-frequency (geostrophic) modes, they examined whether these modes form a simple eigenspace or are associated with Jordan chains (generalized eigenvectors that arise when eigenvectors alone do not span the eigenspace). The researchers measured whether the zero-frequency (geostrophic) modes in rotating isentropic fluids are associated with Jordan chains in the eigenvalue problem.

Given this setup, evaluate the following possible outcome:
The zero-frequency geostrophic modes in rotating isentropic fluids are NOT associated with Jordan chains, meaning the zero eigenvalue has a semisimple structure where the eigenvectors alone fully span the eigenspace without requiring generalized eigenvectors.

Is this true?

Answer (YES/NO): NO